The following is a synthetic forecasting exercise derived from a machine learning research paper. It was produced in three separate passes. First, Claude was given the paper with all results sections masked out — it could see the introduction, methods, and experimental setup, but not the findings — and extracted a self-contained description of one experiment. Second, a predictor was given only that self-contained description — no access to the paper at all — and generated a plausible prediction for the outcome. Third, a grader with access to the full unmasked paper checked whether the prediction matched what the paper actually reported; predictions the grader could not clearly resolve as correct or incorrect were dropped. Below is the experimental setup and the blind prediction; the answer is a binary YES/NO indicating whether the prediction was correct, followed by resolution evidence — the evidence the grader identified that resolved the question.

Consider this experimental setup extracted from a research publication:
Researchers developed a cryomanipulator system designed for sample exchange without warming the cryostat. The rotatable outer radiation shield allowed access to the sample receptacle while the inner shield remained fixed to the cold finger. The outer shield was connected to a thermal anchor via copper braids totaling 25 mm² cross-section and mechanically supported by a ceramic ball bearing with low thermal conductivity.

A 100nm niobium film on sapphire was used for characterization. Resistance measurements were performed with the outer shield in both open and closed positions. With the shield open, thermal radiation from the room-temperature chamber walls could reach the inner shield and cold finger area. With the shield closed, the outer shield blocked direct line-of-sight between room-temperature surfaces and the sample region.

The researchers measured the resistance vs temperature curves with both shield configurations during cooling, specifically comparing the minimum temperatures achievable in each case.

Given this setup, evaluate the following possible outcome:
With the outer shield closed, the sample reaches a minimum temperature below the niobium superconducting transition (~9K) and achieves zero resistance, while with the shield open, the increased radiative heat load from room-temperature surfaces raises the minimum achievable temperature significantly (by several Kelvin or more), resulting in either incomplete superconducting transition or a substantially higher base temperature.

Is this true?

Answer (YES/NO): NO